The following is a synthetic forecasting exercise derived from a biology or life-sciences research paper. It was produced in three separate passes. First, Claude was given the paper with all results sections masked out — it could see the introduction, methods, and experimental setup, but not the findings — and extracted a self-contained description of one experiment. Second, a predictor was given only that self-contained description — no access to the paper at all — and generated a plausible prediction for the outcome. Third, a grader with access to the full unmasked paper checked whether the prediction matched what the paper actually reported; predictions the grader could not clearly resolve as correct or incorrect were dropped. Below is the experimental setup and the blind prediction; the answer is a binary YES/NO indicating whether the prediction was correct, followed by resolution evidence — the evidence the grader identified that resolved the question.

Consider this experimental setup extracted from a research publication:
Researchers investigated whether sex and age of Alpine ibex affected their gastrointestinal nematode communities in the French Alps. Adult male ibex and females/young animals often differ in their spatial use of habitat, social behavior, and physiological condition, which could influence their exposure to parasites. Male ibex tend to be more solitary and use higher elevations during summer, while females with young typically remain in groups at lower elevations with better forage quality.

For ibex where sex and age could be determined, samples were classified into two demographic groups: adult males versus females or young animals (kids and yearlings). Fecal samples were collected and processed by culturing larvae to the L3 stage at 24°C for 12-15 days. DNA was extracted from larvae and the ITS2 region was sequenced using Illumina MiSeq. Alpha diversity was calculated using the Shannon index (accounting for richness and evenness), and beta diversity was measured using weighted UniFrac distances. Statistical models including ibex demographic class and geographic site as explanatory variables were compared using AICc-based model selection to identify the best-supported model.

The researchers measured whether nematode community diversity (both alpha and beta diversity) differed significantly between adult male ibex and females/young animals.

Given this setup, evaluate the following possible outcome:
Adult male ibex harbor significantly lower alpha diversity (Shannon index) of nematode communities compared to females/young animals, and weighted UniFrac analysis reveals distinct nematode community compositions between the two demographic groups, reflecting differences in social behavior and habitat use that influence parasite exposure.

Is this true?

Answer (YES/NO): NO